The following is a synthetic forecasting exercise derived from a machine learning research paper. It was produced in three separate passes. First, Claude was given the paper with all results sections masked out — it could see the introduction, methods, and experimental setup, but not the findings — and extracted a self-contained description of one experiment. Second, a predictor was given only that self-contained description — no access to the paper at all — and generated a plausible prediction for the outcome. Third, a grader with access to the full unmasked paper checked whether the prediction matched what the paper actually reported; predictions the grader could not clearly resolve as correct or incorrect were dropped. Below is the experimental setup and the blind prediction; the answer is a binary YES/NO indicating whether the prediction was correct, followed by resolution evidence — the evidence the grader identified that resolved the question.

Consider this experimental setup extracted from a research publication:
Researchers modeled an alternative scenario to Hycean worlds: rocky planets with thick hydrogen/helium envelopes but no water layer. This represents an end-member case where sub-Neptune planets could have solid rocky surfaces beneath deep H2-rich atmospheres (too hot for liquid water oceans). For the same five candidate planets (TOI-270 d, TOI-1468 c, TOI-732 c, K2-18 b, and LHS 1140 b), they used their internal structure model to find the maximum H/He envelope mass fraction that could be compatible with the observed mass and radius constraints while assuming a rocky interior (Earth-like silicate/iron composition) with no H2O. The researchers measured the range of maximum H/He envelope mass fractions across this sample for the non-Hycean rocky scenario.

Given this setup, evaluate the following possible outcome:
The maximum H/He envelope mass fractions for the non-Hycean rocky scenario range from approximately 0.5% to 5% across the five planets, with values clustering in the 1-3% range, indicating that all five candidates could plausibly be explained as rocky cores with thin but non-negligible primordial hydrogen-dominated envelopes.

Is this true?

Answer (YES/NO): NO